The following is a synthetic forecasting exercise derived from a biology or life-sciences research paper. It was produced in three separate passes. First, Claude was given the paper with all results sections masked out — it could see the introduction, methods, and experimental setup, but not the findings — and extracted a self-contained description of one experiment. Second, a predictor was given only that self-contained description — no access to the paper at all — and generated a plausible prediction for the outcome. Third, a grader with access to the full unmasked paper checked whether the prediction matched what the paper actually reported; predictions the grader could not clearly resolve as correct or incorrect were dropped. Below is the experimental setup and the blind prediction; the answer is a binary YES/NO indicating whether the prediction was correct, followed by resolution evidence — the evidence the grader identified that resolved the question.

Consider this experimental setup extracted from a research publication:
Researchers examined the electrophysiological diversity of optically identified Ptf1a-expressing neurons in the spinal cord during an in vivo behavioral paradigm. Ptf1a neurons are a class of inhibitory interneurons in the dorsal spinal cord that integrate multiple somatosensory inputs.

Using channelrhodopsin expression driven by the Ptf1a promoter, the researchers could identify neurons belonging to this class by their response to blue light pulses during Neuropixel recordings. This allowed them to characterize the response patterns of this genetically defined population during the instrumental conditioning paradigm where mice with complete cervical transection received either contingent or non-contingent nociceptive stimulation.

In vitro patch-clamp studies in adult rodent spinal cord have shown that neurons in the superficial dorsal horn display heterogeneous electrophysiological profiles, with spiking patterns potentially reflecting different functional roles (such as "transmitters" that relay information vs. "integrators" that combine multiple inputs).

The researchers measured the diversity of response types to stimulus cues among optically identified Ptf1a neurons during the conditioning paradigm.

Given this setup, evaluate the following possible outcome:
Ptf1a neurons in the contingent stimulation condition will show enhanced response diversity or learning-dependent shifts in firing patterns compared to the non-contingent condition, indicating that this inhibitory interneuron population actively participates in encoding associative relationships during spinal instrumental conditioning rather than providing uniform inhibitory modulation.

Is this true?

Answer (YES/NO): YES